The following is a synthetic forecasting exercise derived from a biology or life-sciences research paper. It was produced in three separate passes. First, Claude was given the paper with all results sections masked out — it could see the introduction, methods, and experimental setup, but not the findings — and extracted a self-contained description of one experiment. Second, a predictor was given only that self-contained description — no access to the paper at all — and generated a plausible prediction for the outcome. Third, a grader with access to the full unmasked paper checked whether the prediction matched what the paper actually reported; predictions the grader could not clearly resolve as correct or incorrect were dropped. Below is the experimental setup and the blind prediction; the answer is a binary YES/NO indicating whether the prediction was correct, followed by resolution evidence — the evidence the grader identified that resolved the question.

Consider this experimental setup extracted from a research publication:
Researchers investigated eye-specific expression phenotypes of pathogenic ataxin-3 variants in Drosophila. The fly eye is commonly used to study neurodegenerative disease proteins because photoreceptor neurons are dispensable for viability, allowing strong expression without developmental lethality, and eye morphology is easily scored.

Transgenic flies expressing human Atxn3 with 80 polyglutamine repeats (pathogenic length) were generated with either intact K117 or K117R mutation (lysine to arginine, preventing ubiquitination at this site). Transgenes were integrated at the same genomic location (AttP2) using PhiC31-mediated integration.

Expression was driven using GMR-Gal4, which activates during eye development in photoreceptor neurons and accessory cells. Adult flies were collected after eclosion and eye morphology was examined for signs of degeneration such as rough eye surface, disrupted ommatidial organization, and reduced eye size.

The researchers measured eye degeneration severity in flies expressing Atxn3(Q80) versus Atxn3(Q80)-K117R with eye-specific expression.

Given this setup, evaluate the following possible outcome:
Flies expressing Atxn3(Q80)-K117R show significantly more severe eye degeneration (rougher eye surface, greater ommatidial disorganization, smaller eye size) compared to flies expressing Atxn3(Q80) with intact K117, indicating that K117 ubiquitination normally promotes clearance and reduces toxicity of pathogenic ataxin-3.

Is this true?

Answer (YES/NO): NO